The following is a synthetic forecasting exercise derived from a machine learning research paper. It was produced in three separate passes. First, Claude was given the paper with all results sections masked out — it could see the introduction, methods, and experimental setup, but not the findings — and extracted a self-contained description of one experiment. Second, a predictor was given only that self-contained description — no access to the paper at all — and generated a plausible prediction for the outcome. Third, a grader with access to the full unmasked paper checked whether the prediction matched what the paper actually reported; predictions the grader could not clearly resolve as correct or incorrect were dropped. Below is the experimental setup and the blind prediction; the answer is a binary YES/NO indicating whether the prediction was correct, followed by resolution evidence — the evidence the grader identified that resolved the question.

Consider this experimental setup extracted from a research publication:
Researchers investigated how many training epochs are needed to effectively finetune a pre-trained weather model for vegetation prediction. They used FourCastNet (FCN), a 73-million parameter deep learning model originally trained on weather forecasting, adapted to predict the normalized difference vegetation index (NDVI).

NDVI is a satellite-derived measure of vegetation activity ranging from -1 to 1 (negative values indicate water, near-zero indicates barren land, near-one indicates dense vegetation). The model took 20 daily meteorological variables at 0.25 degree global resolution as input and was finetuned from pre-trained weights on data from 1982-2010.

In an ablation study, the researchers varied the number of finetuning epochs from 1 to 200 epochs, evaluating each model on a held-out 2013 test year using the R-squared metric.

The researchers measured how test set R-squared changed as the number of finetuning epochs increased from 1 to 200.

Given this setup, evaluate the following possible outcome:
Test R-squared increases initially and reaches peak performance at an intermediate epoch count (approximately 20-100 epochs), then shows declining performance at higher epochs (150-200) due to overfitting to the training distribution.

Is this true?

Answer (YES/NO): NO